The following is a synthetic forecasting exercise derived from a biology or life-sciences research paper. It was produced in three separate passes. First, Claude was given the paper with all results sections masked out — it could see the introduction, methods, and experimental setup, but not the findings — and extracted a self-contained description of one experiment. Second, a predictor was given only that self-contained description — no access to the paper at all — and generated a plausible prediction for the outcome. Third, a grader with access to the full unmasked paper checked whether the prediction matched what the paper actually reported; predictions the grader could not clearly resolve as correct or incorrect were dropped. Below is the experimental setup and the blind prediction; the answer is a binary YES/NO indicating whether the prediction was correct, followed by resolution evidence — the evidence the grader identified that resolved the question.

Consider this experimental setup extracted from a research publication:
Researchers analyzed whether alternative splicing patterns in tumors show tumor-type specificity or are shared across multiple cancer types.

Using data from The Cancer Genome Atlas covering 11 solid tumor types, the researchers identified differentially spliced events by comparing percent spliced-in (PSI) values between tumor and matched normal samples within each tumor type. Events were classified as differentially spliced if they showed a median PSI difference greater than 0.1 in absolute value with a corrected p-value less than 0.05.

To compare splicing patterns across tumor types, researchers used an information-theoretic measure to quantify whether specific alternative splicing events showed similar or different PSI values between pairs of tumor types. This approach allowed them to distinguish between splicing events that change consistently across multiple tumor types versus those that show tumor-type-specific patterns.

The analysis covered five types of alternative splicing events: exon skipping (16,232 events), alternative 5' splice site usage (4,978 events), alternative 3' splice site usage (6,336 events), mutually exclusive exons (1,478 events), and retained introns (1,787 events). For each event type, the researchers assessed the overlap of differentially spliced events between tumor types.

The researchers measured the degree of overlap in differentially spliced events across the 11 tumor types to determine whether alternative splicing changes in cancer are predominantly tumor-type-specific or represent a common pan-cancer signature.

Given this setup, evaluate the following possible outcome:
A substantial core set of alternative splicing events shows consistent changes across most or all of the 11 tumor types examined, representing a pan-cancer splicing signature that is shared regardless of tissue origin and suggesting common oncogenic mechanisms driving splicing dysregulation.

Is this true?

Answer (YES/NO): NO